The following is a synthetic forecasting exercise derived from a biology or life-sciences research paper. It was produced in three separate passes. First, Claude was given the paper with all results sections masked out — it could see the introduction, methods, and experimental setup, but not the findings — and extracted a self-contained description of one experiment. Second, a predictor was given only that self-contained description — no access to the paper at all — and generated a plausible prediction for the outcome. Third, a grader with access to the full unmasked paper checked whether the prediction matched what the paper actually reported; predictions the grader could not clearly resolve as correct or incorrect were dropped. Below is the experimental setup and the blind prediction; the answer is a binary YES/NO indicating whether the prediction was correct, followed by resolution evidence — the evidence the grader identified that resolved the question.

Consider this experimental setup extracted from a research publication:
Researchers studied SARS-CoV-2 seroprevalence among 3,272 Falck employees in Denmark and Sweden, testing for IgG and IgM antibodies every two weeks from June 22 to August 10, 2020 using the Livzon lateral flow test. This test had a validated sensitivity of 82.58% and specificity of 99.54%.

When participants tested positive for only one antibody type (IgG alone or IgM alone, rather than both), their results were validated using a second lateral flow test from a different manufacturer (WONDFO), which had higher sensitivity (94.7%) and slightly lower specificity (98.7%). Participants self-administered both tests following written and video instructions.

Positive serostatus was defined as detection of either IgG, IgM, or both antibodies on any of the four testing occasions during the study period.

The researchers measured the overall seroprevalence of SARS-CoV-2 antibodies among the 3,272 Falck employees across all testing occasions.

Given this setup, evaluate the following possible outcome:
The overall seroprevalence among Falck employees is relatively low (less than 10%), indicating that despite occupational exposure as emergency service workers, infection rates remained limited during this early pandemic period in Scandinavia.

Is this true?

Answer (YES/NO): YES